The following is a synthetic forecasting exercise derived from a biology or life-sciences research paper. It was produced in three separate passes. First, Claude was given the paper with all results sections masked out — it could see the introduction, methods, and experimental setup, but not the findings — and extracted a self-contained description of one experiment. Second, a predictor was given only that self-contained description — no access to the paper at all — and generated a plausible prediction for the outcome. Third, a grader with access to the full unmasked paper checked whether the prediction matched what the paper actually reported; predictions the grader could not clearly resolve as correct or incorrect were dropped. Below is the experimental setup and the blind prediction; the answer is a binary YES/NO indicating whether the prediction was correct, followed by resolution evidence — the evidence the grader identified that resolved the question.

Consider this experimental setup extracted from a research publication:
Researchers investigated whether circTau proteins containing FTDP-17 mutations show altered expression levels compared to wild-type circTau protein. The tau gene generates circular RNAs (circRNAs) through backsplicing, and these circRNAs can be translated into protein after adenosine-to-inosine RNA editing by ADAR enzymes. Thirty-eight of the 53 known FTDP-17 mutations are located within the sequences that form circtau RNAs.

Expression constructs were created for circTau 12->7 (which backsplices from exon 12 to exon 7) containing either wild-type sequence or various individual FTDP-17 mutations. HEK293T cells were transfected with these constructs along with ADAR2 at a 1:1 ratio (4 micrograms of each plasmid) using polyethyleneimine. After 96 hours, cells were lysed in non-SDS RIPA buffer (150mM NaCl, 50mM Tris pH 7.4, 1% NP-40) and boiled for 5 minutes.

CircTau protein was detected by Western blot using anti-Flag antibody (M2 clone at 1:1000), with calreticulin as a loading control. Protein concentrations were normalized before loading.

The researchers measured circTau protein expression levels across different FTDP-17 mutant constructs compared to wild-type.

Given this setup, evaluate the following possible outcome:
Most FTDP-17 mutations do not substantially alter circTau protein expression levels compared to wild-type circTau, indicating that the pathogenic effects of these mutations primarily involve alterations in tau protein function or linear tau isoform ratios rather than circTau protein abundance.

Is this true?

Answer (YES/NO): NO